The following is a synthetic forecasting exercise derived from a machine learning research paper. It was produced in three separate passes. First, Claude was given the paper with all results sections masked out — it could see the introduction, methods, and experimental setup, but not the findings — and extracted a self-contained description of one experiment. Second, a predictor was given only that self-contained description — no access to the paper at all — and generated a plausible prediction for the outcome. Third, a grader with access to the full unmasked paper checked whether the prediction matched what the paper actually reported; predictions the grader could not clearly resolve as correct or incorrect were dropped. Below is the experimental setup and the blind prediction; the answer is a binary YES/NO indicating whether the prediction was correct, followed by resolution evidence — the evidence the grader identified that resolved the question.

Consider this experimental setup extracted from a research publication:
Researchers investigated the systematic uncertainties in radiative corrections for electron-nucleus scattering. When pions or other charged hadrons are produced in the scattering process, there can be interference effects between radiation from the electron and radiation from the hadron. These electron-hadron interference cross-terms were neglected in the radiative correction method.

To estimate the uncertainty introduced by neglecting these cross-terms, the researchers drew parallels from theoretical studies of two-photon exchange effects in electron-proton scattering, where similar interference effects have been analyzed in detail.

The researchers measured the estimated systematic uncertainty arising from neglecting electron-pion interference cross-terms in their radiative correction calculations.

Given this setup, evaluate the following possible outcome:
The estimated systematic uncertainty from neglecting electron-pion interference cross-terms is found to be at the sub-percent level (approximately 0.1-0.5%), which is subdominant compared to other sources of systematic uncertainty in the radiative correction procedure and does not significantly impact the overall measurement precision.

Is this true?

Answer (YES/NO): NO